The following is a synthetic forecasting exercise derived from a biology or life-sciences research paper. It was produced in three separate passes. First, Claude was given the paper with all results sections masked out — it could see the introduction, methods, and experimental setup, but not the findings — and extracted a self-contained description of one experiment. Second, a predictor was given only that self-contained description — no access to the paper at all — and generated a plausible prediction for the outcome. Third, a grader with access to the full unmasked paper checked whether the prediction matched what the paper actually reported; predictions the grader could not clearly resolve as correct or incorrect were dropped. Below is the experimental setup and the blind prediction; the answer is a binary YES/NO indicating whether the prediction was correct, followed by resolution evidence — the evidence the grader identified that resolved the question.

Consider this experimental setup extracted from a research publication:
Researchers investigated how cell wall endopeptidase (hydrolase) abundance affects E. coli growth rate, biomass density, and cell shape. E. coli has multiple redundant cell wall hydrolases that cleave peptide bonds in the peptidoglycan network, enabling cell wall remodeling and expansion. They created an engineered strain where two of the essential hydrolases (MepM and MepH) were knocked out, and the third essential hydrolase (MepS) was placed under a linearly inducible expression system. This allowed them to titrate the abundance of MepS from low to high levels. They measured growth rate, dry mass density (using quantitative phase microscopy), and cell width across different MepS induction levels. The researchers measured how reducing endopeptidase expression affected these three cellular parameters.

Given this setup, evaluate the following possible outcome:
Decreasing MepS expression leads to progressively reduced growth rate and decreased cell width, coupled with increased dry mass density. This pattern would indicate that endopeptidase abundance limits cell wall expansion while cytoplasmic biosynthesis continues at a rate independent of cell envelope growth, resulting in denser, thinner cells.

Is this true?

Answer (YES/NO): NO